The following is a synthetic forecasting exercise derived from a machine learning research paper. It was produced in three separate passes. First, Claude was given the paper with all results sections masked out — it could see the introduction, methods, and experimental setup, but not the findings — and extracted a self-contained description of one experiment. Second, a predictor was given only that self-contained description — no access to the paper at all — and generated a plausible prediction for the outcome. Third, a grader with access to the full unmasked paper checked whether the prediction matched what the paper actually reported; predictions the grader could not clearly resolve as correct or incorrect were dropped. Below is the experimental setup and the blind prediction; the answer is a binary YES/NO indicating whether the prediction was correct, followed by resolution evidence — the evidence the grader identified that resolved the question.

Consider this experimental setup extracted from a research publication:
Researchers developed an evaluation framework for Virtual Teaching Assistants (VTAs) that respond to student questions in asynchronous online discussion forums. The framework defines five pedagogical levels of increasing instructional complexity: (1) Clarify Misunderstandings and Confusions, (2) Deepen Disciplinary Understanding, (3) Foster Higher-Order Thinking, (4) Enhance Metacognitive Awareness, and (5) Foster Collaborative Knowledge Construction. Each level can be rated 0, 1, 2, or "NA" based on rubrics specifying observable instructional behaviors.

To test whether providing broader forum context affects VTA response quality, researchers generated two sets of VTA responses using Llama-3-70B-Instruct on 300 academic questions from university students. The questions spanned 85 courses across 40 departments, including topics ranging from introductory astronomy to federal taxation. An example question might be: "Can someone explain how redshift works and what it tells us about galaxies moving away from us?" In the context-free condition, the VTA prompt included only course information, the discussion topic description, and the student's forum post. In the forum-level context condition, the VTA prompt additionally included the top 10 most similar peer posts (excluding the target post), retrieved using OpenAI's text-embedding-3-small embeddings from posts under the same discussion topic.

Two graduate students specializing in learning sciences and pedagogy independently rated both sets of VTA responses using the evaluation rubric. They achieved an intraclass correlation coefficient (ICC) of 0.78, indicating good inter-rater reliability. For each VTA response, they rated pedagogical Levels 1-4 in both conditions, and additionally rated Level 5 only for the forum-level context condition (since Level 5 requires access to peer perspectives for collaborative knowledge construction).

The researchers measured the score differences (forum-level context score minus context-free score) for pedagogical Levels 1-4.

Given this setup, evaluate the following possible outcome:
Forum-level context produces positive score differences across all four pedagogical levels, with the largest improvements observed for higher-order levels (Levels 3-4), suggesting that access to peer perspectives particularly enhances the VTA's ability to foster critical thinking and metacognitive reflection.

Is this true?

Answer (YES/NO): NO